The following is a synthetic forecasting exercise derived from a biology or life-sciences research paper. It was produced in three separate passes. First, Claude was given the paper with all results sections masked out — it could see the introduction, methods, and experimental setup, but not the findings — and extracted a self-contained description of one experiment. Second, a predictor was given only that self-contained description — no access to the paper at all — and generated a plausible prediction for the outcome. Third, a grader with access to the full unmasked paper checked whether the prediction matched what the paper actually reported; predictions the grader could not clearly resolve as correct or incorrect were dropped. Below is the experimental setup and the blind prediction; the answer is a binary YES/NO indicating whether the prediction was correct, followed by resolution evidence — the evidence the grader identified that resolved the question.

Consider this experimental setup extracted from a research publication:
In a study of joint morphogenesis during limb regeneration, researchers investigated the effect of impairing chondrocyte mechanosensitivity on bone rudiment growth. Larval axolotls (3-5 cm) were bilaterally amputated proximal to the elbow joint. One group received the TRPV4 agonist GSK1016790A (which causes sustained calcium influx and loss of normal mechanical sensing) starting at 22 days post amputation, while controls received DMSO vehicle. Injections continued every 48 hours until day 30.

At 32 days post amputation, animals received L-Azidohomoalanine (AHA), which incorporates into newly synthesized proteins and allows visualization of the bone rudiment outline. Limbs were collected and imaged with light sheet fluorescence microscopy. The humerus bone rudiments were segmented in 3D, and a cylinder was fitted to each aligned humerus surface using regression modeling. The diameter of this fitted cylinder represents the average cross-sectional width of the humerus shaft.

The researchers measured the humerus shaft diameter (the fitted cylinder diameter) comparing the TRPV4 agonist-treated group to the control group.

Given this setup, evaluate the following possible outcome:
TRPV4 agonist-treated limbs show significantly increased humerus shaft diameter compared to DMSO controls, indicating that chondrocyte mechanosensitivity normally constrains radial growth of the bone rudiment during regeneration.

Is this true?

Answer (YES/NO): NO